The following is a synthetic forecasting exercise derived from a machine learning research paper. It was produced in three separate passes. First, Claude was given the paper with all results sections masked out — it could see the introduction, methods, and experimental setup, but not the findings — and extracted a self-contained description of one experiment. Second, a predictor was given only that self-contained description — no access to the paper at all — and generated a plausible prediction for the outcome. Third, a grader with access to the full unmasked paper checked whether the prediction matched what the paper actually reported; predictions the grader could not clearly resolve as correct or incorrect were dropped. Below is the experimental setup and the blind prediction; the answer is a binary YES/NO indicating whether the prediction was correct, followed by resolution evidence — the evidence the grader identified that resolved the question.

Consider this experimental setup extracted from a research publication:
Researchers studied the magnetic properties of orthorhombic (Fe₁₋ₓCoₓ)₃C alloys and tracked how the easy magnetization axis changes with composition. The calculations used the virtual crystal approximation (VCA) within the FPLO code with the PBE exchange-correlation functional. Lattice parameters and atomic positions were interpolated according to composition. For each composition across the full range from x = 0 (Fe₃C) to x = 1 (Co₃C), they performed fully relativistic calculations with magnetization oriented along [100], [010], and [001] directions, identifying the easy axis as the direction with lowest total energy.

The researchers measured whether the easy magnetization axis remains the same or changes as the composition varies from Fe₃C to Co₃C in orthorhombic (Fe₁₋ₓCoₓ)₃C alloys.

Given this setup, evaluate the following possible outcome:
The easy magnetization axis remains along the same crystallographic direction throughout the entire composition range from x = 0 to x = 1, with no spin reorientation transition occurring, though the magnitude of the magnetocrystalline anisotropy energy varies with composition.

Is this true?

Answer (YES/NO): NO